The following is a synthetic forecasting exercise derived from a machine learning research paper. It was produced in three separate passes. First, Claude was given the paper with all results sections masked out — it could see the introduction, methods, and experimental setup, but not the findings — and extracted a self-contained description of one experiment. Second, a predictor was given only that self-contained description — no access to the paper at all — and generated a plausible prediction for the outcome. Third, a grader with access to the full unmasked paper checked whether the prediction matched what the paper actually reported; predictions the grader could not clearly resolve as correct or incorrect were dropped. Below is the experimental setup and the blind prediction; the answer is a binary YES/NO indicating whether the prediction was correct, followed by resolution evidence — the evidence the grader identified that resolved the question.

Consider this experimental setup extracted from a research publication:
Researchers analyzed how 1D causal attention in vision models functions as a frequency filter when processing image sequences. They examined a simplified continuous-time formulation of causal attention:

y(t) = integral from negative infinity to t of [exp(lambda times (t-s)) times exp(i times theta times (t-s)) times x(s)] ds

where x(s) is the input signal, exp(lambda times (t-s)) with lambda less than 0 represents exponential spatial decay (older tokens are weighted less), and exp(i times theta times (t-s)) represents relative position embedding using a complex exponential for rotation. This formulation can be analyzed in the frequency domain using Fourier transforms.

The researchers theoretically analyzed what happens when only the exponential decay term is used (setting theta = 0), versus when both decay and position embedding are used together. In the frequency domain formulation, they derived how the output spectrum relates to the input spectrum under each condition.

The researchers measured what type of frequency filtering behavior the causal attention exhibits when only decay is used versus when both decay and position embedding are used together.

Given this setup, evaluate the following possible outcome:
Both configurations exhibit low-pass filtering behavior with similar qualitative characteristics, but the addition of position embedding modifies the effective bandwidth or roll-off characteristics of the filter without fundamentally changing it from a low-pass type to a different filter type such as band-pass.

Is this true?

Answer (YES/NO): NO